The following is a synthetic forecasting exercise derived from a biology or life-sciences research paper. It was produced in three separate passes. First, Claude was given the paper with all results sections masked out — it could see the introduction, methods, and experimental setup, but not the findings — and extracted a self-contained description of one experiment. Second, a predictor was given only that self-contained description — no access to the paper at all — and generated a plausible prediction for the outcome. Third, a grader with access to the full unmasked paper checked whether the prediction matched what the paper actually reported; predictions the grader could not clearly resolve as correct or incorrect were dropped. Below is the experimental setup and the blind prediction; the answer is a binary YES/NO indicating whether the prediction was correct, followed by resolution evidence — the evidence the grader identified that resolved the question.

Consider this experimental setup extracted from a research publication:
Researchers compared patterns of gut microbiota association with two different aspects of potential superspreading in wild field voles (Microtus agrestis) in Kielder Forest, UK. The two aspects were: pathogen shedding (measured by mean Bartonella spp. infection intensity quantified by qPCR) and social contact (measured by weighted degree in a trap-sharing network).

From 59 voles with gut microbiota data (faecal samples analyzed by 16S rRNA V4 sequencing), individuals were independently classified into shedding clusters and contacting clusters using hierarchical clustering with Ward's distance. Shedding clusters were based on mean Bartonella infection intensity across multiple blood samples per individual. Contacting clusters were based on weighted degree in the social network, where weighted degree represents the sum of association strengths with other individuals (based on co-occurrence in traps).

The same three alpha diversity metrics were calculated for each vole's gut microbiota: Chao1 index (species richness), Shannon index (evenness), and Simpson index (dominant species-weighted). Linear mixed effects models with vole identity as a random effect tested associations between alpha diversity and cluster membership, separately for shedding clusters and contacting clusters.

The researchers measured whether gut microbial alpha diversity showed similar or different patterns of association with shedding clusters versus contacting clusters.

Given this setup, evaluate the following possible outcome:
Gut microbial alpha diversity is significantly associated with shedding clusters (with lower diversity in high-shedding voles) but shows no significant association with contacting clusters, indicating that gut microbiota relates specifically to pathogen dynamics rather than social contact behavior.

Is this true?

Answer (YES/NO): NO